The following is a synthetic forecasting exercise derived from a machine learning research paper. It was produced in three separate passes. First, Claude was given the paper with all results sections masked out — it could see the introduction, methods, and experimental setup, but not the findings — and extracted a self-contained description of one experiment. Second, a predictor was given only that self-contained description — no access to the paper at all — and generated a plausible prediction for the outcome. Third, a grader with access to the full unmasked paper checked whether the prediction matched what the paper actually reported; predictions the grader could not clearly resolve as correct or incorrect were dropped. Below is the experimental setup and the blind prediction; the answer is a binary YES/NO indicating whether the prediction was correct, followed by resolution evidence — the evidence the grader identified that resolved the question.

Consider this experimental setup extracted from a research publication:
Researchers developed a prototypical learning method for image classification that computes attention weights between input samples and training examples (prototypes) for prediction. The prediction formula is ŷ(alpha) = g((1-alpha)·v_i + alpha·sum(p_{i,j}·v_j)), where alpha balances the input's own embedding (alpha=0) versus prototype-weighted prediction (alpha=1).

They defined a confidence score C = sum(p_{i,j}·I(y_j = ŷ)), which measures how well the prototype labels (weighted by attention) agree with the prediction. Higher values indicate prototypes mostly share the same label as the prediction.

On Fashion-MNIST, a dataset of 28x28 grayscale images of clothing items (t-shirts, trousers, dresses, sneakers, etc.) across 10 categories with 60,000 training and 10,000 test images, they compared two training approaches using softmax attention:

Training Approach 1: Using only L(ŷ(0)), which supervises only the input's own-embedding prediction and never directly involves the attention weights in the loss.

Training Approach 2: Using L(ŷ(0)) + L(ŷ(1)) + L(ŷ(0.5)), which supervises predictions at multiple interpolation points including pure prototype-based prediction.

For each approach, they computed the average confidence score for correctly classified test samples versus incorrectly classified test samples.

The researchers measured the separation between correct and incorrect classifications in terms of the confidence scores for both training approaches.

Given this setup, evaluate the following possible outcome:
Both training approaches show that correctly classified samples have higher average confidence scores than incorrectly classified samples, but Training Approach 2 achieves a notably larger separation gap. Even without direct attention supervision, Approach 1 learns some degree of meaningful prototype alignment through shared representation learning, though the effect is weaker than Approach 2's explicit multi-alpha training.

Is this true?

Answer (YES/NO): NO